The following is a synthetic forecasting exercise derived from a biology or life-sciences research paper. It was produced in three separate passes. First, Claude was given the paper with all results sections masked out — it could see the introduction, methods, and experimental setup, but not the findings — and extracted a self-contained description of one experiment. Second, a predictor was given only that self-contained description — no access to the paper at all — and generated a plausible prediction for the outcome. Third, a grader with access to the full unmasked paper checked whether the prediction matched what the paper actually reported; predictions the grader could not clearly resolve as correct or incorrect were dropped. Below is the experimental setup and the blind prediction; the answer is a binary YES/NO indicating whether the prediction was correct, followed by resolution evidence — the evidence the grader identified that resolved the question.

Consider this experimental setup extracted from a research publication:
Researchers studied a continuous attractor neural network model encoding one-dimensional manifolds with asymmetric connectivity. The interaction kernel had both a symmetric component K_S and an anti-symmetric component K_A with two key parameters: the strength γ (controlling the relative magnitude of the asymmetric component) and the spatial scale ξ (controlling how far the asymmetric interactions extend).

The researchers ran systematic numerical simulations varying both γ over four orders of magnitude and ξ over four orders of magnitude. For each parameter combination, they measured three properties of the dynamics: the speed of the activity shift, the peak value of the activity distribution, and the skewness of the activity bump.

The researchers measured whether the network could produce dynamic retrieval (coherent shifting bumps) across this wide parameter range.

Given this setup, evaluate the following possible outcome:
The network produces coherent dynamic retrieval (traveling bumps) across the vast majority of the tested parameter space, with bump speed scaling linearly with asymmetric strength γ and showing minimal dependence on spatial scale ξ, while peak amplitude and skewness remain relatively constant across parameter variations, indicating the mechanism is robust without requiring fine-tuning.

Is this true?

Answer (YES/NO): NO